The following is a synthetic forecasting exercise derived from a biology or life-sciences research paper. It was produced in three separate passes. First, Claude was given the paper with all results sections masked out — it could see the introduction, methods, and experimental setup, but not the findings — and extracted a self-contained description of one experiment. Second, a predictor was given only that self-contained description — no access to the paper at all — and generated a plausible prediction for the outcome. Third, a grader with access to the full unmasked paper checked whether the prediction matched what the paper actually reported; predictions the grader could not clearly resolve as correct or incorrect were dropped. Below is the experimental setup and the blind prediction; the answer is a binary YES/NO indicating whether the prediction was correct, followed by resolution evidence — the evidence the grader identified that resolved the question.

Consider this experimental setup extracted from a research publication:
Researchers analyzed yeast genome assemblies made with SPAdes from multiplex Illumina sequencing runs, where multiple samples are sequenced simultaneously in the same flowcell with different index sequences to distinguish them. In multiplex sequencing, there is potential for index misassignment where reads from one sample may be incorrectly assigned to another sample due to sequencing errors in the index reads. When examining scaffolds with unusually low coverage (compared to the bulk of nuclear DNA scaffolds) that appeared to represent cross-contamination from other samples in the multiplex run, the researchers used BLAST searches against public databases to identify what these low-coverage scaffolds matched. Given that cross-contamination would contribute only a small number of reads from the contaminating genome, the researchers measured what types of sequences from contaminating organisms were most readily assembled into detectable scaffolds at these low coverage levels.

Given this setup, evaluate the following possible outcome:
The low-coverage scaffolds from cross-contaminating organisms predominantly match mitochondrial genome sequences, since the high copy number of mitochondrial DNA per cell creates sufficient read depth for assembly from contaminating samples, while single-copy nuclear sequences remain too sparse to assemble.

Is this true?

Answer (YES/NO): NO